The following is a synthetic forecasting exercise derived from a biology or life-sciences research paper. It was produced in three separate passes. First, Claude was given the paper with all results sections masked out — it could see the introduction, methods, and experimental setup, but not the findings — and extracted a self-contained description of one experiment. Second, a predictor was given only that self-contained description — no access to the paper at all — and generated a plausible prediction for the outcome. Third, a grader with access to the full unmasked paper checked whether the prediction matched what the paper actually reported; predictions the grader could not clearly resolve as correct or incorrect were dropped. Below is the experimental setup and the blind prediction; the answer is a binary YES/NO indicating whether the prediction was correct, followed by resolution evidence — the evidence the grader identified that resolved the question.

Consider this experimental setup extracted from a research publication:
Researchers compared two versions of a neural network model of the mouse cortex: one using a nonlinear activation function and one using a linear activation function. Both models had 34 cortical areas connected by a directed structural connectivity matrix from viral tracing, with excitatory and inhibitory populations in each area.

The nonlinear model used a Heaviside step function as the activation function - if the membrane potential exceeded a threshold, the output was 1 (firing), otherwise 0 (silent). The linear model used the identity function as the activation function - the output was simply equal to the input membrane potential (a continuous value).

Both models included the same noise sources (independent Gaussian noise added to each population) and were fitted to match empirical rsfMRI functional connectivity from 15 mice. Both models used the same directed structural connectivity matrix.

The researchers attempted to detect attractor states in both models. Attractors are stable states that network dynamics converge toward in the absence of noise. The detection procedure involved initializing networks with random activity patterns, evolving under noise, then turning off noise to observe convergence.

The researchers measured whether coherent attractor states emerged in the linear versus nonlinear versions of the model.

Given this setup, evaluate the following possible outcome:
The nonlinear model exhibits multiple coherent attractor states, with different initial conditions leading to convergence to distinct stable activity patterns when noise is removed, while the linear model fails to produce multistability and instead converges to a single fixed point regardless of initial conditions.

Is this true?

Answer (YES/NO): YES